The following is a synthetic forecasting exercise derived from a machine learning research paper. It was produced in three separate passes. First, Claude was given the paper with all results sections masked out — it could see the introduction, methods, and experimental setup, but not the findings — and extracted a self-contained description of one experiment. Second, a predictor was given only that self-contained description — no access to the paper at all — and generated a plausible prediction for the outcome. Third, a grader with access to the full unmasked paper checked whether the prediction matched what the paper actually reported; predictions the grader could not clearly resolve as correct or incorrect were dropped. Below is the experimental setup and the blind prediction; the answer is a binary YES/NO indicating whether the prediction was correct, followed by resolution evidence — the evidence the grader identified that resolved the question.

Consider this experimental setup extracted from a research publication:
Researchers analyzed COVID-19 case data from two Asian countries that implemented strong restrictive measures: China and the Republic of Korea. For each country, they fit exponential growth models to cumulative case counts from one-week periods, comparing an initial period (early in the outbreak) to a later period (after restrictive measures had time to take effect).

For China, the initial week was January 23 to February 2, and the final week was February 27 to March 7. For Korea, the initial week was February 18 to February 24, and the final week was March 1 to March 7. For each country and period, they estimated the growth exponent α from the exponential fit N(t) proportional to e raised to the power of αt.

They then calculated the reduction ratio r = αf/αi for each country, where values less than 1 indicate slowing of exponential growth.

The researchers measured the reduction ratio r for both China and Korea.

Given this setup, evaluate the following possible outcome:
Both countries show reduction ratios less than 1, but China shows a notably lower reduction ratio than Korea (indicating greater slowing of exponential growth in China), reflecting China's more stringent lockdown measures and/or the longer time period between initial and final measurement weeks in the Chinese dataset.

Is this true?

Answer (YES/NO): YES